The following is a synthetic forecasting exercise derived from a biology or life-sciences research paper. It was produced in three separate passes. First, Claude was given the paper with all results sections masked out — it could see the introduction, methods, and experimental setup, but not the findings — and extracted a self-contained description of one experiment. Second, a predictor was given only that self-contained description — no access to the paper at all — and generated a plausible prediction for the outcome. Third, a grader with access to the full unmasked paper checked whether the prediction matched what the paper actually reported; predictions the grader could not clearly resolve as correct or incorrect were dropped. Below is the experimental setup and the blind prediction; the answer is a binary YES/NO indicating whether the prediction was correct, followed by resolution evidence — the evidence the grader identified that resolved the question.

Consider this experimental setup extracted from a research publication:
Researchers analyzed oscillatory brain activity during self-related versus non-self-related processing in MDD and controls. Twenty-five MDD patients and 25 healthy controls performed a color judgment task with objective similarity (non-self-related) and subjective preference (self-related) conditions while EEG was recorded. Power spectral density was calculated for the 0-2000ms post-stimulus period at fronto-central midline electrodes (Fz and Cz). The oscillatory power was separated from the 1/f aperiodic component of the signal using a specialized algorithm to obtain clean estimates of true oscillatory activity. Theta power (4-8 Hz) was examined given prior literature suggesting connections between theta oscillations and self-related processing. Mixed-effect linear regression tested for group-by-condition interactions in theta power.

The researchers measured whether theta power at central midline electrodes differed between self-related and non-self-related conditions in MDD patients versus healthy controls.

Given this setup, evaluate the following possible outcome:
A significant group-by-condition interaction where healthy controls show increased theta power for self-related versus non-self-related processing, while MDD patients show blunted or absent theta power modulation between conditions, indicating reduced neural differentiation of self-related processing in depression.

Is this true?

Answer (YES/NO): NO